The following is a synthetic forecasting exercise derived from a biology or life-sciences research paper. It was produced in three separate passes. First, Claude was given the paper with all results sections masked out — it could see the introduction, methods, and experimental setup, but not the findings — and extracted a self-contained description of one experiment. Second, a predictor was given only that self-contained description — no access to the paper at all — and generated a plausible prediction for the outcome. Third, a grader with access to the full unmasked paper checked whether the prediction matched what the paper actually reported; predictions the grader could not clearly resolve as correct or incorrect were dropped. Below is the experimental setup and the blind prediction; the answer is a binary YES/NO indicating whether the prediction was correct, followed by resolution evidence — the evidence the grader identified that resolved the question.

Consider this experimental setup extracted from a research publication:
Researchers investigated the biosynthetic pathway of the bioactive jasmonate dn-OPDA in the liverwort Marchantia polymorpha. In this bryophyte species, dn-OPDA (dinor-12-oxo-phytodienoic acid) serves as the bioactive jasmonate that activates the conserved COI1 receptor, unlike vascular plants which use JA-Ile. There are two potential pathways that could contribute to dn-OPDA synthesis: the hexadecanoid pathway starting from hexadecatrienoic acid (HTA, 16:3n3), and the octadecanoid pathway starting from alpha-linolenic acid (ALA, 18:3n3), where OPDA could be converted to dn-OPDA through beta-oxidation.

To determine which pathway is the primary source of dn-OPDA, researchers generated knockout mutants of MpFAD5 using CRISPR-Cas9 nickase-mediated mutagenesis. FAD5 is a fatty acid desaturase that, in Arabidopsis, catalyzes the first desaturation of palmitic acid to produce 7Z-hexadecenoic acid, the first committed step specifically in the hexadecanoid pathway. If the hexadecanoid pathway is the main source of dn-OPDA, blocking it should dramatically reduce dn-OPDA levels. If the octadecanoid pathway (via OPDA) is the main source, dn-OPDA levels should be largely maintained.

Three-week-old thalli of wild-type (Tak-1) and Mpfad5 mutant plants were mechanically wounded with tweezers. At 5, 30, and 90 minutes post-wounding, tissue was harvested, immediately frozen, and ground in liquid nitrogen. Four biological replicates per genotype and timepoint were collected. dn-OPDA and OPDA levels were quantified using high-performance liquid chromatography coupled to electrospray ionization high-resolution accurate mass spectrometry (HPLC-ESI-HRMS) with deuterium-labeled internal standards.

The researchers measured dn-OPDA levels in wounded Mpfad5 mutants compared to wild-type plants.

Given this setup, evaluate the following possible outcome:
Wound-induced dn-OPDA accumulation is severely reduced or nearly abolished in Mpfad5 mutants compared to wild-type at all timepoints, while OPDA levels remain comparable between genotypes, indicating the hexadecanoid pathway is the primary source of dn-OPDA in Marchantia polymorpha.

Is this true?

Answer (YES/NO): NO